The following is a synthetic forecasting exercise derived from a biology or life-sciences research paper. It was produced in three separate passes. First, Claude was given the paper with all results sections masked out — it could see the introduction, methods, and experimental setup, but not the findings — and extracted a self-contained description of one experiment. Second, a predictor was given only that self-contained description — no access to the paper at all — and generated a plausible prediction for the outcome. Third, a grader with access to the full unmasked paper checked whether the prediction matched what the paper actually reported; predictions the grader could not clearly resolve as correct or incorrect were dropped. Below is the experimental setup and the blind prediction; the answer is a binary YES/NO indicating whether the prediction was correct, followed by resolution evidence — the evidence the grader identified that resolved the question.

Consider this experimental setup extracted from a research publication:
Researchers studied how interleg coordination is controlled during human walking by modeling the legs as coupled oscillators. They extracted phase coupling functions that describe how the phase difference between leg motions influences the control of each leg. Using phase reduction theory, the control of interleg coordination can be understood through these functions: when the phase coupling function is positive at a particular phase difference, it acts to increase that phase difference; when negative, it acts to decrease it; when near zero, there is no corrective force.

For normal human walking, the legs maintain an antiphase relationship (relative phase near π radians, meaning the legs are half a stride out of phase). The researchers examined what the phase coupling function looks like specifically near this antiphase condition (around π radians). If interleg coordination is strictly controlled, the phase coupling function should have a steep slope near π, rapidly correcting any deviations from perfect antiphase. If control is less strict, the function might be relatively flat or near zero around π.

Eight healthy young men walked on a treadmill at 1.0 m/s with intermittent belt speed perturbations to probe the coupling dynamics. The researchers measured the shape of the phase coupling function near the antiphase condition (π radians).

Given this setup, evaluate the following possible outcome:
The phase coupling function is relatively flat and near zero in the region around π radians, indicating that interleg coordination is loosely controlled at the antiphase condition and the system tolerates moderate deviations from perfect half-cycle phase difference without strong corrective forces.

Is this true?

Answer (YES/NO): YES